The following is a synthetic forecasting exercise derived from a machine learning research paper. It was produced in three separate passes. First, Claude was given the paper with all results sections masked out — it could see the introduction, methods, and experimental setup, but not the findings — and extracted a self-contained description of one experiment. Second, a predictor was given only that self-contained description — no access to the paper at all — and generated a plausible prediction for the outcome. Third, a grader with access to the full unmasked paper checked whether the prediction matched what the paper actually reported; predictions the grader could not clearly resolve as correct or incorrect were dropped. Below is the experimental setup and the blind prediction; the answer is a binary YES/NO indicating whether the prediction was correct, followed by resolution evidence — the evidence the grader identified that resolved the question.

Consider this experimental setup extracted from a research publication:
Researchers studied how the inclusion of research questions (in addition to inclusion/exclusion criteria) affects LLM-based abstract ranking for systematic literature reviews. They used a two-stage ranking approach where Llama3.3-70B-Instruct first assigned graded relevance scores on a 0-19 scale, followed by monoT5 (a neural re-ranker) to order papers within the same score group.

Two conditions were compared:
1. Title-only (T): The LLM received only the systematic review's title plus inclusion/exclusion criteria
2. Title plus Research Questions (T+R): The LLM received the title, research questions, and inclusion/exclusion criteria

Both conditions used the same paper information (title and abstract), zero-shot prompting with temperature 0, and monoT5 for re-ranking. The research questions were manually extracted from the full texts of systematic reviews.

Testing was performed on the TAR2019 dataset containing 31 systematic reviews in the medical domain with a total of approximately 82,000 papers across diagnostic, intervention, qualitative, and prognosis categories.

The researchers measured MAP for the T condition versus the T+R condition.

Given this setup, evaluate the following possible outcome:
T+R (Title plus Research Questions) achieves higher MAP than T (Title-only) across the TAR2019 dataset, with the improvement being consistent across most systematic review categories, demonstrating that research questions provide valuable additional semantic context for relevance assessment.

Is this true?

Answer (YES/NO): YES